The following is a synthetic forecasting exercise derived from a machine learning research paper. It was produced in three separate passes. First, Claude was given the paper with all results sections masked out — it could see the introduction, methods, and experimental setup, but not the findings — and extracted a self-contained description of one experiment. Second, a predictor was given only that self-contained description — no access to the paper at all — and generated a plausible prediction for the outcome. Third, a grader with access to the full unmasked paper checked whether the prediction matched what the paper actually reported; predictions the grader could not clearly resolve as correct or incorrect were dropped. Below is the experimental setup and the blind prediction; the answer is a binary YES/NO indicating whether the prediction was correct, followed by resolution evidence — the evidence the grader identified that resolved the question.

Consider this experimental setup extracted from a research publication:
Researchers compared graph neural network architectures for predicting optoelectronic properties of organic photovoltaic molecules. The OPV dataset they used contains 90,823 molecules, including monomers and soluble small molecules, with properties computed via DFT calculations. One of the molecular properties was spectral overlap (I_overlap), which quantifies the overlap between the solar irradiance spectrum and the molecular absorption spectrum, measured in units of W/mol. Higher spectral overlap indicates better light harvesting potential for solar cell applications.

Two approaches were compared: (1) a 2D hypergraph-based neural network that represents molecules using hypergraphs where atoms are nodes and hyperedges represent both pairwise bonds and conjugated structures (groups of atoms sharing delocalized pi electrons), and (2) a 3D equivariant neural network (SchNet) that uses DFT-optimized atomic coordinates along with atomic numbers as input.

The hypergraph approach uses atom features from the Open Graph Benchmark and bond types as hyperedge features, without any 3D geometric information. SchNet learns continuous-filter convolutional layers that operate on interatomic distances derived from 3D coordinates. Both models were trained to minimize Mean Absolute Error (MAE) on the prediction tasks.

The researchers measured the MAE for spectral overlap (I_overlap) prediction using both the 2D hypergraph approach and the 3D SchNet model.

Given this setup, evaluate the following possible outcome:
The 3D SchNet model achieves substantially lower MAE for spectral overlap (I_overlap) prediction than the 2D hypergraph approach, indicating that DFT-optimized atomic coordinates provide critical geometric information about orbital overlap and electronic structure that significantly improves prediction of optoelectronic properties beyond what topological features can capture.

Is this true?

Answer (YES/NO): YES